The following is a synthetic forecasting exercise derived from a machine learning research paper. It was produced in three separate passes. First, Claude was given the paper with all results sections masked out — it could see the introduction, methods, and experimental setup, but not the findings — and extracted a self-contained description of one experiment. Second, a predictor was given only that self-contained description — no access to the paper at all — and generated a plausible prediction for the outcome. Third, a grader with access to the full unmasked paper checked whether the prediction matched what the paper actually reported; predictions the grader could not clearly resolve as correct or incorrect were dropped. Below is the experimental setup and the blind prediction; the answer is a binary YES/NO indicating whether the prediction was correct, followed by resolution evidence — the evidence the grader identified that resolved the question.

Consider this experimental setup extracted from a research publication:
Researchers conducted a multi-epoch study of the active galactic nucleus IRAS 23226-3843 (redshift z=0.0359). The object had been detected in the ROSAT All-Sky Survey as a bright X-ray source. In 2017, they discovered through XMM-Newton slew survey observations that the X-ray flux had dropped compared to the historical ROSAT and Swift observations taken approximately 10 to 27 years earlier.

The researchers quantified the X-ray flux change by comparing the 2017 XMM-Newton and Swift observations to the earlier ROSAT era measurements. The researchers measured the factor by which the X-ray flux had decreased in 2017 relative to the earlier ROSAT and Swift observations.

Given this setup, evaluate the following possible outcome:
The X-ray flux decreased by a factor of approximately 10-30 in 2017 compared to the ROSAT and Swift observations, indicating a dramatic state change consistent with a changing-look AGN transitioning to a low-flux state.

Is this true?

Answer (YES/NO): NO